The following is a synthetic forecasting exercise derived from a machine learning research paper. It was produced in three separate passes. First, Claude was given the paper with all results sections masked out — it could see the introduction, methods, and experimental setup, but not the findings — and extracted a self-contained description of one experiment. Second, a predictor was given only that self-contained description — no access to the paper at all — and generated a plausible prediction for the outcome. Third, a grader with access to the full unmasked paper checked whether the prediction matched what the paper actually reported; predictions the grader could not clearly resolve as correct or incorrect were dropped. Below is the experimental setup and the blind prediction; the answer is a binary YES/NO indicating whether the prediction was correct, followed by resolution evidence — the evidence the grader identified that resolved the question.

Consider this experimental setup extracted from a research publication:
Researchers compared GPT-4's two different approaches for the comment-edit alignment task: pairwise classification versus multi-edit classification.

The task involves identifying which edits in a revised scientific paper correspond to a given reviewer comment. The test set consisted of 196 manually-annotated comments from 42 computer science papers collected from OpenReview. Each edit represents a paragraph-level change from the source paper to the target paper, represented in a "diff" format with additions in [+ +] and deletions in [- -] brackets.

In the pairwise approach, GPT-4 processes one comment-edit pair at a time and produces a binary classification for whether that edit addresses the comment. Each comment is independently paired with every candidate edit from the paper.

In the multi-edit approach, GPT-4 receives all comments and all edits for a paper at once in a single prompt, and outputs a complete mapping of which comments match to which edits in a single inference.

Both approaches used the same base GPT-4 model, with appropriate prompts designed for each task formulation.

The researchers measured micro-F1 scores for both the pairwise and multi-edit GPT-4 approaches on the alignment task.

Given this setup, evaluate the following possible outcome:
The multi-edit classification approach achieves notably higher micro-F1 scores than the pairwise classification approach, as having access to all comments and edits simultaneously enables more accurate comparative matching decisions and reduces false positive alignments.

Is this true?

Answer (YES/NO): NO